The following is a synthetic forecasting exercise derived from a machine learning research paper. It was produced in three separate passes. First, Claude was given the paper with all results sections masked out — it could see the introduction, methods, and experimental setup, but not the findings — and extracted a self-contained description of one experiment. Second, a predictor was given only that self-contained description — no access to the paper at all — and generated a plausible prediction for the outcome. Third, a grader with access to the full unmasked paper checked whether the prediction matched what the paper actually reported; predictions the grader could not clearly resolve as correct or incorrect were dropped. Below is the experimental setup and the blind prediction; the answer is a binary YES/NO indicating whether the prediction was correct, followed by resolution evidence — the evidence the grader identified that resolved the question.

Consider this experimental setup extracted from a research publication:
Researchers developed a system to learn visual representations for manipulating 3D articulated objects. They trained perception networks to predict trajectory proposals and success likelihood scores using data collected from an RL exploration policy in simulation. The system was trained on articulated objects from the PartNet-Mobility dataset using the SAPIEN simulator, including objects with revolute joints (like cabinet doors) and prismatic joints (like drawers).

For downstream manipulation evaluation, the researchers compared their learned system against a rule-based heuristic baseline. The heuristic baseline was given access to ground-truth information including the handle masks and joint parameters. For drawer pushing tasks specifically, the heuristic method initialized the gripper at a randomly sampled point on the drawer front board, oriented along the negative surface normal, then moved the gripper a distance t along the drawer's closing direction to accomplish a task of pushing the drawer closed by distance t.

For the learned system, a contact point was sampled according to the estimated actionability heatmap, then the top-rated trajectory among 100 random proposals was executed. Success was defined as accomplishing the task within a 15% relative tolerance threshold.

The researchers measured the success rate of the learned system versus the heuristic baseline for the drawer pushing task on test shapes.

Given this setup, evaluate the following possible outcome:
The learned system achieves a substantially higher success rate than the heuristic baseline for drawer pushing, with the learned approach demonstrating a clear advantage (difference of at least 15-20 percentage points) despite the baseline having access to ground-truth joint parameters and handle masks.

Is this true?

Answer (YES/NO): NO